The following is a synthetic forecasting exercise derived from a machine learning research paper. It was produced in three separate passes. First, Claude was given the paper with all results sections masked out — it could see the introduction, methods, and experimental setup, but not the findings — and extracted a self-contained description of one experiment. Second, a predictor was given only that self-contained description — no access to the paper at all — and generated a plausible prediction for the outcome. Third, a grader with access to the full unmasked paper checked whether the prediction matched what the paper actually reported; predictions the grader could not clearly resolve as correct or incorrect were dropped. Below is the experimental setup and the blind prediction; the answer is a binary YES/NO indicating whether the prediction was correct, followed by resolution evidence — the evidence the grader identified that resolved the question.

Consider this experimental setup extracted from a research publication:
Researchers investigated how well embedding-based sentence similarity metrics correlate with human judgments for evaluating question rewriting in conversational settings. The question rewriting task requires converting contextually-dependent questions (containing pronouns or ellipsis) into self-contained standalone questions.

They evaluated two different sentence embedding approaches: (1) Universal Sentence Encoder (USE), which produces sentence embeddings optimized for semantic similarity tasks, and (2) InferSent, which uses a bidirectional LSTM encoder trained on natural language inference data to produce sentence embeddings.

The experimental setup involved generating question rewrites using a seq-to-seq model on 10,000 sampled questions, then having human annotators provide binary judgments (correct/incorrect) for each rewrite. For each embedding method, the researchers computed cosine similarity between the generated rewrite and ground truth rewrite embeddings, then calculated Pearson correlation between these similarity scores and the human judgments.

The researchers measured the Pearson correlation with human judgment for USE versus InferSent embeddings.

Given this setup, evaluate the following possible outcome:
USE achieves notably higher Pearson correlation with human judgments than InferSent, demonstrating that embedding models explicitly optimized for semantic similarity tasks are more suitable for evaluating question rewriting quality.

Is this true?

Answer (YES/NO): YES